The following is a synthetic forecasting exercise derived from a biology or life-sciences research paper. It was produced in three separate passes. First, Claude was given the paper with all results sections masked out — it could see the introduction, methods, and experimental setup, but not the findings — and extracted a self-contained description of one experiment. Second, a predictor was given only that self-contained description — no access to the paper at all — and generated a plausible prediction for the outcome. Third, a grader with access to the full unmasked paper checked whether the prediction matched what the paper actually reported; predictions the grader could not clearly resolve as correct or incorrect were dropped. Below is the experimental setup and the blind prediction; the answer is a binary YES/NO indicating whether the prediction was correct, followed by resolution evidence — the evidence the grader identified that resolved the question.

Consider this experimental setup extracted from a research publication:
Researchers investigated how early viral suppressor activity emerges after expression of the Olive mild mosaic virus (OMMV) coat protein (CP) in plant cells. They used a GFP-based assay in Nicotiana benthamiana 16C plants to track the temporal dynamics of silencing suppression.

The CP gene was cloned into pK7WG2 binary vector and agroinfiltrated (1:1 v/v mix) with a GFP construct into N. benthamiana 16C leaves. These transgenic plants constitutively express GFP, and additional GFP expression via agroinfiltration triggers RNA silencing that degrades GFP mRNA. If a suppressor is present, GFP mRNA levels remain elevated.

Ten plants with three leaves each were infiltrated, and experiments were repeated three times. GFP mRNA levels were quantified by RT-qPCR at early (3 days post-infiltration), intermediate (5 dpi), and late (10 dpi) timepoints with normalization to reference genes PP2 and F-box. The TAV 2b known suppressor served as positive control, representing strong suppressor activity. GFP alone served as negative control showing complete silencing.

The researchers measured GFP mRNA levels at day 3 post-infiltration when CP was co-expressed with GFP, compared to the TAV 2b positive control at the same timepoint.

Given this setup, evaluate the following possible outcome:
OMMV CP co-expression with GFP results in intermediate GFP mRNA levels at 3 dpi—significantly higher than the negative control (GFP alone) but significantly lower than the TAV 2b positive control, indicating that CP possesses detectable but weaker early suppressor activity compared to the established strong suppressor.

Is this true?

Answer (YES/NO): YES